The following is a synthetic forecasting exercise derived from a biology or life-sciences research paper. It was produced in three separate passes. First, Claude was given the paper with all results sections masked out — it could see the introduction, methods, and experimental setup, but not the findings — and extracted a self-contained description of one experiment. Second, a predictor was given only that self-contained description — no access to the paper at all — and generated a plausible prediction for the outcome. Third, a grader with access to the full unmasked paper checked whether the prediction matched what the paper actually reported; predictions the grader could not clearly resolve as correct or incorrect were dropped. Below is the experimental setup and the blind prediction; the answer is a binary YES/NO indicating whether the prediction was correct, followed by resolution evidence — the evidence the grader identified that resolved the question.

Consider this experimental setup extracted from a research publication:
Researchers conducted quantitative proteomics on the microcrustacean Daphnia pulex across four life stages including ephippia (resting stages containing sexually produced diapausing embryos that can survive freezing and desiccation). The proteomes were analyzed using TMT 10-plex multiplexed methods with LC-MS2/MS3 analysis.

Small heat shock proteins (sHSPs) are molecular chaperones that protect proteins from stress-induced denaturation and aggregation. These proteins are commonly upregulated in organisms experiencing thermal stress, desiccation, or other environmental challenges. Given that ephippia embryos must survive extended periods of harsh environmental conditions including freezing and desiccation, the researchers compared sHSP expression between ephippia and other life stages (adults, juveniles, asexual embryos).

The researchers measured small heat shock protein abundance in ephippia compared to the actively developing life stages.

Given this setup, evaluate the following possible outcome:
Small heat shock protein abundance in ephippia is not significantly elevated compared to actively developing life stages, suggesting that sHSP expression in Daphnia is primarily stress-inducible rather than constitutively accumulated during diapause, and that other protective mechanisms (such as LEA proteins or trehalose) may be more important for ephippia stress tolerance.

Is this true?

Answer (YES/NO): NO